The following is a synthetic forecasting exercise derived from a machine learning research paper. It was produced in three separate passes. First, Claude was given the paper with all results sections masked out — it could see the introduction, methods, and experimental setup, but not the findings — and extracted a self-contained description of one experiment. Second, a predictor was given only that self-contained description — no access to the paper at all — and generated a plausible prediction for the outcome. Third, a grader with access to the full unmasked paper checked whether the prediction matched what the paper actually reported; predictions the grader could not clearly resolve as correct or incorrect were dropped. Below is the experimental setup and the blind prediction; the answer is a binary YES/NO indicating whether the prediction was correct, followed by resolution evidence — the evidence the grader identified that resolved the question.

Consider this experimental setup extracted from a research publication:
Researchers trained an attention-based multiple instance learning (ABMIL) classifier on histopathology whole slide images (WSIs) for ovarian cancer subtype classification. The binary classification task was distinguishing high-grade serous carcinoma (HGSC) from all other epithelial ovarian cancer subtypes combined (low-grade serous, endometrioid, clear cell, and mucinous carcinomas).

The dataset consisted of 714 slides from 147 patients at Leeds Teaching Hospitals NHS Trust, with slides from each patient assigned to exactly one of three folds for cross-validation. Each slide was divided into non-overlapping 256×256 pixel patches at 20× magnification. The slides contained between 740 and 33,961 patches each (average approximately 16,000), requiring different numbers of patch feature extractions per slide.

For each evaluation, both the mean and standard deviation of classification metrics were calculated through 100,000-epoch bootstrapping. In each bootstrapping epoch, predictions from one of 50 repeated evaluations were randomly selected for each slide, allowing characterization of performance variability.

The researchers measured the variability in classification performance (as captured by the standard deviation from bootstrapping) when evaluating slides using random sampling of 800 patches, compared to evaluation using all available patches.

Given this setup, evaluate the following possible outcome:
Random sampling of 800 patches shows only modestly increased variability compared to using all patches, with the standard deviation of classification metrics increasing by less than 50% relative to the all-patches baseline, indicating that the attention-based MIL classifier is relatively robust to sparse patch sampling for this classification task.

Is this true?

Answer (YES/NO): NO